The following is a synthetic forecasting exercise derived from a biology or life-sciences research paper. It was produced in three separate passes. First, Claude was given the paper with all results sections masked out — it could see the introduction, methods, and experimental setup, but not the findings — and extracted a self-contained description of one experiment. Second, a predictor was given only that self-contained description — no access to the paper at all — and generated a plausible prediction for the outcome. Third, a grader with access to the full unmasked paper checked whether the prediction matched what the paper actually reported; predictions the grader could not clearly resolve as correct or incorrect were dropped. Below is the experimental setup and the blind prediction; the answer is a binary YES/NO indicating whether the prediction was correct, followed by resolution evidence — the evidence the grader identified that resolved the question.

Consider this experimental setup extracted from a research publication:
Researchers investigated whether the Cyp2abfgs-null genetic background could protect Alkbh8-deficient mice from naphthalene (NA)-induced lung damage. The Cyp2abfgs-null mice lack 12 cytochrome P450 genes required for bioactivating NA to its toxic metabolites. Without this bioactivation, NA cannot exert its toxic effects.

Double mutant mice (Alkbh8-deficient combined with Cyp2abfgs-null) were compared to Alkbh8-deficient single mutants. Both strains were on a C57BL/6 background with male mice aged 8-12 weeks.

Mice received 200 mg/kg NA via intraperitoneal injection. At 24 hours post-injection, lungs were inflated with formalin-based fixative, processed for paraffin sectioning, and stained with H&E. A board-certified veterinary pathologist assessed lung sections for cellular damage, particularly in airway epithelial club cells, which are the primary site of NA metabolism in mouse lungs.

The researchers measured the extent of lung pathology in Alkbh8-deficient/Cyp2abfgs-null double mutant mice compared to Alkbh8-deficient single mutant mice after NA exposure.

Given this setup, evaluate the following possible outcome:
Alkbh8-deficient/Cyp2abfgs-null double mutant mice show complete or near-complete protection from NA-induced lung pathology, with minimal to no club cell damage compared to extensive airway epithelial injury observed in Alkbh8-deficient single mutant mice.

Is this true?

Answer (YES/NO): YES